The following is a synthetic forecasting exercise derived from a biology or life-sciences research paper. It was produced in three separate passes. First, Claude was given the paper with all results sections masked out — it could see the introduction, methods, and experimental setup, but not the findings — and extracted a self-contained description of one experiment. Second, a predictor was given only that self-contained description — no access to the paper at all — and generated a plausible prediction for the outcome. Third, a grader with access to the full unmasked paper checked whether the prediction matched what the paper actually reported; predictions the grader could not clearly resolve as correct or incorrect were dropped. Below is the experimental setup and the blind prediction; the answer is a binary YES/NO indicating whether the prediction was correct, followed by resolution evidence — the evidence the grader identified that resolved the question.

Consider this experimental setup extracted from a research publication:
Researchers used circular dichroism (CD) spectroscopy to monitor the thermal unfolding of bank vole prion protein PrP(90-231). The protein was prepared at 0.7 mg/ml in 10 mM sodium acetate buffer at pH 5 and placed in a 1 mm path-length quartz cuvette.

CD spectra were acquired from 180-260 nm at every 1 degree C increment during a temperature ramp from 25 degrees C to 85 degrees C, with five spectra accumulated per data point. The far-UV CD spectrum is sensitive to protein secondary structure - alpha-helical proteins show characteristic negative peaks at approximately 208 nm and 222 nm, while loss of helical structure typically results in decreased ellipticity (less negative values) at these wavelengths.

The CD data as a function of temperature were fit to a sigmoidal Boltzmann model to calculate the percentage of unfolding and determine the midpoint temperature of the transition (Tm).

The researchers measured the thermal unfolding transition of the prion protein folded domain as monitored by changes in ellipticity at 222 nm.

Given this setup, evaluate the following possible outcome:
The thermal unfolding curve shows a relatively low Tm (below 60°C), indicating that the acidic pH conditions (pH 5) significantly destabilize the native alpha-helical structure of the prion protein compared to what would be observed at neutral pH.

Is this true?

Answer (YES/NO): NO